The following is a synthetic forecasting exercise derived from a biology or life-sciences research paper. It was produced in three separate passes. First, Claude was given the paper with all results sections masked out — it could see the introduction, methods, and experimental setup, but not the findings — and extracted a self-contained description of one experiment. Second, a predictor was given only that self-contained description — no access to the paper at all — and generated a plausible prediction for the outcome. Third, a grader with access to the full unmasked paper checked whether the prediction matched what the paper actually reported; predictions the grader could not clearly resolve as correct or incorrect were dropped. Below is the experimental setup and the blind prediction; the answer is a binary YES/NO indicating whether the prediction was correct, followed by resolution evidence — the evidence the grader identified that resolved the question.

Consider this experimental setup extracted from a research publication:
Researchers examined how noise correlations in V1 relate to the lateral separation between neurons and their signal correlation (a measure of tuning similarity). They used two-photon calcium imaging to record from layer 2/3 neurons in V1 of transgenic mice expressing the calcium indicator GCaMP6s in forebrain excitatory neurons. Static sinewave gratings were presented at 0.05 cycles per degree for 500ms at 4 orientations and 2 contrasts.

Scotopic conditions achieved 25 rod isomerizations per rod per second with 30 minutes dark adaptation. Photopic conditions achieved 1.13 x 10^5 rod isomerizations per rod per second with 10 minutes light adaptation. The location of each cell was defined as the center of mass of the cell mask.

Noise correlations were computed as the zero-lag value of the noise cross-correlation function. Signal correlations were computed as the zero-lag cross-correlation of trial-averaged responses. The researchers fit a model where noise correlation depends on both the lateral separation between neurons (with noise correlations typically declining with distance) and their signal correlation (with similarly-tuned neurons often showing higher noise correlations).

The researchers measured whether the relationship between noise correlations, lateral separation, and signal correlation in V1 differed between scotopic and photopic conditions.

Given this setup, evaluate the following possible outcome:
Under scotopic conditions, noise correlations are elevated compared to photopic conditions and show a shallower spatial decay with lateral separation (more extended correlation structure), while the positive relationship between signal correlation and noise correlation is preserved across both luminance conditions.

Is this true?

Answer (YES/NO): NO